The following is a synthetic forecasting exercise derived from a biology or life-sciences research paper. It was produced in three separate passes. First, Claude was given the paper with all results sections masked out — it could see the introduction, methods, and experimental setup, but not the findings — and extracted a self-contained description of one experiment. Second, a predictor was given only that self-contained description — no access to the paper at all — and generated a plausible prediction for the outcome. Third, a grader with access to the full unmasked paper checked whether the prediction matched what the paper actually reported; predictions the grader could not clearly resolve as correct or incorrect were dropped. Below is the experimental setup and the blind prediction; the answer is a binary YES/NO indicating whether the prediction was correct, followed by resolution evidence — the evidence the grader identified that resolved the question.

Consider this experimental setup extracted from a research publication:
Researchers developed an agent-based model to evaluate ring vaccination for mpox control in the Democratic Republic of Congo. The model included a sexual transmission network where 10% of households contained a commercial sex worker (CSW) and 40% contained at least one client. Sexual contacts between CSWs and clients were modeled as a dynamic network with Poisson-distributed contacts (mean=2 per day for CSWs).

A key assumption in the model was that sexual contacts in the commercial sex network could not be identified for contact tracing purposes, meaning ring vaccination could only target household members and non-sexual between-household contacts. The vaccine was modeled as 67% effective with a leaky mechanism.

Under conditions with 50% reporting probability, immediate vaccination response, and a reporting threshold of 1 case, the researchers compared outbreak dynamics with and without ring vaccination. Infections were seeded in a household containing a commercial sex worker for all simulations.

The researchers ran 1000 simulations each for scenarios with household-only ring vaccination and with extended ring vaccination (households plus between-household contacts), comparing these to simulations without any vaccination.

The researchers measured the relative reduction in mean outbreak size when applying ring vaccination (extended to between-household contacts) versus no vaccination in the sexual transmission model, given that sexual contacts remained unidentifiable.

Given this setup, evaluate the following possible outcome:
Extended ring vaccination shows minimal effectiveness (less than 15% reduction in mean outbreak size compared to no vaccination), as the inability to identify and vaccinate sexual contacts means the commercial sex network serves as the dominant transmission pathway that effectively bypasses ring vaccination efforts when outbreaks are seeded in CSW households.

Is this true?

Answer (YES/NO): NO